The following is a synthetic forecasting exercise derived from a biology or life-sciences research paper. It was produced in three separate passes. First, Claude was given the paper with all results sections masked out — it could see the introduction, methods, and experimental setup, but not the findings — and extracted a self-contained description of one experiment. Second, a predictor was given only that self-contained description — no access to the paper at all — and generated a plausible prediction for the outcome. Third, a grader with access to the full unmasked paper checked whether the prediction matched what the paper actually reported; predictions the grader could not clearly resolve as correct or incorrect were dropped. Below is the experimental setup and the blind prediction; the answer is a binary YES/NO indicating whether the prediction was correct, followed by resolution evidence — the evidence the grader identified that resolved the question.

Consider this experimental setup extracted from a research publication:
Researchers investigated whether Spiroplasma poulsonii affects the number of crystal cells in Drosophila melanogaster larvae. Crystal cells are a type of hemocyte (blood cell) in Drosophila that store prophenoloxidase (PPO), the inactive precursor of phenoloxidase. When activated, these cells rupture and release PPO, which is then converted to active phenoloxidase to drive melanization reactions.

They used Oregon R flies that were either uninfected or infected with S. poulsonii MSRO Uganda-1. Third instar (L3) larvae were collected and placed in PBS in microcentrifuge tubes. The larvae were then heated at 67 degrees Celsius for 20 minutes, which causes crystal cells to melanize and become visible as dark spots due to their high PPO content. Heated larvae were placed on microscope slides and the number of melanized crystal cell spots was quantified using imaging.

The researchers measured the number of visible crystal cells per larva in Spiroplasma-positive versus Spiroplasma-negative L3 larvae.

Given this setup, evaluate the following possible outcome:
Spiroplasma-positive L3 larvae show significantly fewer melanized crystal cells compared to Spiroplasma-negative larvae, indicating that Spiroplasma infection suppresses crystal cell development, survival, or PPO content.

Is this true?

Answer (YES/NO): NO